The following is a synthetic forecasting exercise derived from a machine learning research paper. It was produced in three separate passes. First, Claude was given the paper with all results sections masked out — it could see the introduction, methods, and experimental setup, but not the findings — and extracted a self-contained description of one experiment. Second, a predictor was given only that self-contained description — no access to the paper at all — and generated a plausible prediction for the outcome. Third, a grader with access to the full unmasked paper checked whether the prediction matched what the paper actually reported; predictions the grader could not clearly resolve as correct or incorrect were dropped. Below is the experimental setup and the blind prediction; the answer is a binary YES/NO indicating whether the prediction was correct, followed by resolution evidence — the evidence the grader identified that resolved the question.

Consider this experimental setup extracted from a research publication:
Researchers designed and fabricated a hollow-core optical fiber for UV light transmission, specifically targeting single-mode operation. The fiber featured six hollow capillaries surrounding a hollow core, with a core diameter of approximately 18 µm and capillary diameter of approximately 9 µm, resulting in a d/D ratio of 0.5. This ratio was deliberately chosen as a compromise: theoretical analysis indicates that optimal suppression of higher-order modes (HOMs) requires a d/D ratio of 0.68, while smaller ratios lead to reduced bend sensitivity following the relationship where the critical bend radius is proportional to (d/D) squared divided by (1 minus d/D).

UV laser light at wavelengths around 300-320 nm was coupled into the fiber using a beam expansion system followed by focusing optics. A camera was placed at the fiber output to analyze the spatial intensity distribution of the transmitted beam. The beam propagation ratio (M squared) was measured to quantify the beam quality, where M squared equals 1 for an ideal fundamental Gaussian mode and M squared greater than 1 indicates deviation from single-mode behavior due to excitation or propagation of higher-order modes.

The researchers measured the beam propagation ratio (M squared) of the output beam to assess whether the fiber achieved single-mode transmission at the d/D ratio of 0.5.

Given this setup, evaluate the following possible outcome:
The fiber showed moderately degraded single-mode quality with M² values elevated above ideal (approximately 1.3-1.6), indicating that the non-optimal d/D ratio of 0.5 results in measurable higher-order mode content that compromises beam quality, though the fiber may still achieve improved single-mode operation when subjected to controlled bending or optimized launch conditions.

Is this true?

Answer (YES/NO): NO